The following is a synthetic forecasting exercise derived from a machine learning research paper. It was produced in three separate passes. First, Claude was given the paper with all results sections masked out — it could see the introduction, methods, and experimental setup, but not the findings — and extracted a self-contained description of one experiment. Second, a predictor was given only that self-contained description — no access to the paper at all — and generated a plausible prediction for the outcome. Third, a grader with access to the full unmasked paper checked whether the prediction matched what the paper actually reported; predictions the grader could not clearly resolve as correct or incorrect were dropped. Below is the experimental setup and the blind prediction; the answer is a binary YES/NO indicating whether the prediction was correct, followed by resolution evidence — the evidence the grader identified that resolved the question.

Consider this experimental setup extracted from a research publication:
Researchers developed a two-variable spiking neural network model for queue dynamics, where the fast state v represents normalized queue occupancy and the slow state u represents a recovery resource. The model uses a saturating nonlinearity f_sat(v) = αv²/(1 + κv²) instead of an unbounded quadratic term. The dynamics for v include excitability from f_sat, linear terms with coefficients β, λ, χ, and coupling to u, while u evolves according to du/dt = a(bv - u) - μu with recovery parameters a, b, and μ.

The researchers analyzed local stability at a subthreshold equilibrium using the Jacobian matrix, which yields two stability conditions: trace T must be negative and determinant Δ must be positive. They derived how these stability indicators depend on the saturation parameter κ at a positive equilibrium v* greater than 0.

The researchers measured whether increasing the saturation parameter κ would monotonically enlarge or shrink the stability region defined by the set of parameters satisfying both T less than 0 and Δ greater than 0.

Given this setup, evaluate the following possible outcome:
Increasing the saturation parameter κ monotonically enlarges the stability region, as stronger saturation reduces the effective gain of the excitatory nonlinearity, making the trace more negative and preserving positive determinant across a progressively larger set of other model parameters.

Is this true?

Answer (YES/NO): YES